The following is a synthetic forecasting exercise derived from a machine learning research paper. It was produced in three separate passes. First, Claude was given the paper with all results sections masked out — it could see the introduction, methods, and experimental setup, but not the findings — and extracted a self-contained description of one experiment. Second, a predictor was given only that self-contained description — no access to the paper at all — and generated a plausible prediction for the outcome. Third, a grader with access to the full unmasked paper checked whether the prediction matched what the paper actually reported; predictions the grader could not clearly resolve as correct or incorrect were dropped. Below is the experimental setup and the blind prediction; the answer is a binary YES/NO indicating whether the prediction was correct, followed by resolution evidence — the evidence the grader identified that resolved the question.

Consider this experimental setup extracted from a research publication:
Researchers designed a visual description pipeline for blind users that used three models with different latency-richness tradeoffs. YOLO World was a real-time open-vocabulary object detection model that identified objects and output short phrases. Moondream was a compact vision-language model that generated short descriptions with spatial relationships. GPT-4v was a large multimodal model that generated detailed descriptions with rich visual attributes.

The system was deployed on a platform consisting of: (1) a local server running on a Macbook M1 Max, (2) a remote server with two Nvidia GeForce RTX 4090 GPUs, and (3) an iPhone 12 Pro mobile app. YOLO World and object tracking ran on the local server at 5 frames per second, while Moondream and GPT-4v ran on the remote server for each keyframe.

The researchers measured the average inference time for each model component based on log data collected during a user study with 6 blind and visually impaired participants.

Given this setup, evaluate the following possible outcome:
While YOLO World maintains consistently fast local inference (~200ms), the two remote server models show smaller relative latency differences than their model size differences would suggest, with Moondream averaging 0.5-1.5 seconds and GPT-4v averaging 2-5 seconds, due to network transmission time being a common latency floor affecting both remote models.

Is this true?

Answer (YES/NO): NO